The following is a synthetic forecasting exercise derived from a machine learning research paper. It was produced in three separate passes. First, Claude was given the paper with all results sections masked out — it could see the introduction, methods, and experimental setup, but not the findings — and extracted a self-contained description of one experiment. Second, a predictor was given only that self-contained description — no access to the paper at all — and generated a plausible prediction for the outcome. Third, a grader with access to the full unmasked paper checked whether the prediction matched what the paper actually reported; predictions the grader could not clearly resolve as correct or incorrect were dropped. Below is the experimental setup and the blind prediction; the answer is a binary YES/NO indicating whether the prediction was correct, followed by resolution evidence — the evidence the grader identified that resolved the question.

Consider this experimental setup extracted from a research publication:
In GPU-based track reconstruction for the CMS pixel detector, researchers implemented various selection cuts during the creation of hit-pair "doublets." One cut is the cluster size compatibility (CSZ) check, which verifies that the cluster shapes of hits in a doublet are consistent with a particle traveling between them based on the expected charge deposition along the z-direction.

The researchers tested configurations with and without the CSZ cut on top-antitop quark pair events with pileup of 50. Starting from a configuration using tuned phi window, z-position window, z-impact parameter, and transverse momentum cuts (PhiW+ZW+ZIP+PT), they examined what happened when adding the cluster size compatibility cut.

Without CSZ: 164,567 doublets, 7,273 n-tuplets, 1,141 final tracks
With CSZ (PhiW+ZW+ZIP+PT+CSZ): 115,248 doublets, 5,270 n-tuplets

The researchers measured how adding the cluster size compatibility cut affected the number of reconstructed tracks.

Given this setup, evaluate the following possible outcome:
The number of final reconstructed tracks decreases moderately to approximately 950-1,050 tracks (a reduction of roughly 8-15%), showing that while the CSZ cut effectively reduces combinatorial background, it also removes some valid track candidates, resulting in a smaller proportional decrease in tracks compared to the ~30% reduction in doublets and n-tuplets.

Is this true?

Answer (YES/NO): YES